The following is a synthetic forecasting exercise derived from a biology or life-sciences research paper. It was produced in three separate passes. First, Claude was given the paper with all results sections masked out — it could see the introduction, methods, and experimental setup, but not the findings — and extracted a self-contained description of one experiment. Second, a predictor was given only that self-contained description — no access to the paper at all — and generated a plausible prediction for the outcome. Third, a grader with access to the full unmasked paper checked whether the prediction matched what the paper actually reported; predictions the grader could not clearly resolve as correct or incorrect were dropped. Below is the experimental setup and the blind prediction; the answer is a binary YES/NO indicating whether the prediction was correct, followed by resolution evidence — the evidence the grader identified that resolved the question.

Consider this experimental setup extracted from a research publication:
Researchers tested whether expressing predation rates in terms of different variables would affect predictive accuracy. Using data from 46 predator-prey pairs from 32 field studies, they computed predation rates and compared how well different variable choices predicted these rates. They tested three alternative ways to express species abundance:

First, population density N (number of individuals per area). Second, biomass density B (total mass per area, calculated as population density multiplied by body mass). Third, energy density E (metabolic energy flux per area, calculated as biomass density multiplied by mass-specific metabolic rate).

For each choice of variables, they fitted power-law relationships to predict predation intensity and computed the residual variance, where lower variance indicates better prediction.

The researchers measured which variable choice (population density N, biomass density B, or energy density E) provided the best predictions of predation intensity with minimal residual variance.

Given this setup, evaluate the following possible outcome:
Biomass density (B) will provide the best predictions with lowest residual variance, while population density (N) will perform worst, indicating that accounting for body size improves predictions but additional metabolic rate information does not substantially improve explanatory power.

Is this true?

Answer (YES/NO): NO